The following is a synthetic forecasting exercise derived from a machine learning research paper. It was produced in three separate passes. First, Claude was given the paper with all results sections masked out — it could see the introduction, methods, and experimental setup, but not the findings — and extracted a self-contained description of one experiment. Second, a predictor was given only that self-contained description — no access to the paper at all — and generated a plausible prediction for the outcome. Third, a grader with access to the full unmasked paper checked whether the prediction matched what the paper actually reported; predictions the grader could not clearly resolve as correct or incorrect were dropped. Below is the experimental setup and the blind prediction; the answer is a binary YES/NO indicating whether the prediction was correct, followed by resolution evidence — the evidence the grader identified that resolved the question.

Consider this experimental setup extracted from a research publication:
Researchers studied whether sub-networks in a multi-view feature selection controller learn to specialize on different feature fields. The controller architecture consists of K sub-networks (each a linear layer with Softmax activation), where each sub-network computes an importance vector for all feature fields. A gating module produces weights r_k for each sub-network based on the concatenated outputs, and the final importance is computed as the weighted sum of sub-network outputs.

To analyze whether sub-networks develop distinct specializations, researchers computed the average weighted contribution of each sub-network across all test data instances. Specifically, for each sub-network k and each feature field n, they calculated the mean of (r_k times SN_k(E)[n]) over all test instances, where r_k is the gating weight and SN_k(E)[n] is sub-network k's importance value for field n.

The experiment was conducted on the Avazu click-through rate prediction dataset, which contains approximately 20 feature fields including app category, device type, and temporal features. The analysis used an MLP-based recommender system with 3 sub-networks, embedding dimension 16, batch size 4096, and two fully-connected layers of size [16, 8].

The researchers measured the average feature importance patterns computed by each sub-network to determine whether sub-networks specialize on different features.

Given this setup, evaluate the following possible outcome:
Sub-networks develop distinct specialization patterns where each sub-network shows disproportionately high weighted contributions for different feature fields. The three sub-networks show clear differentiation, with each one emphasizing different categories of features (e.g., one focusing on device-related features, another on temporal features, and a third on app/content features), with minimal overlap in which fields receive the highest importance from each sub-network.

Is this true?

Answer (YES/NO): NO